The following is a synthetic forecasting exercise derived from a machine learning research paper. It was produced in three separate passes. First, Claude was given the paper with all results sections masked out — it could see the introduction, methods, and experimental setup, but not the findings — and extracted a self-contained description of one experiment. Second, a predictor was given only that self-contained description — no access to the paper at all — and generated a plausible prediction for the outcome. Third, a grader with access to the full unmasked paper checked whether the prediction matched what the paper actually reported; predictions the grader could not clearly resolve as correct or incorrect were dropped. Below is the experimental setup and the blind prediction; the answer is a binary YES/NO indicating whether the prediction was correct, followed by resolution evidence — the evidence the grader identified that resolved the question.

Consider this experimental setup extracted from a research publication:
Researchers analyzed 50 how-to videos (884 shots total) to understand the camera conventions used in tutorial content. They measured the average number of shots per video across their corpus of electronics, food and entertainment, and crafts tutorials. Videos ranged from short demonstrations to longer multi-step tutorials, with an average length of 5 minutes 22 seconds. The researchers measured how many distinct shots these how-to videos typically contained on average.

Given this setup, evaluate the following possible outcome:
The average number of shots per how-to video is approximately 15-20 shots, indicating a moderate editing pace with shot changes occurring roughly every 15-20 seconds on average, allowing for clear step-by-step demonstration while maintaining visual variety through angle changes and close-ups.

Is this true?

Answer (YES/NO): YES